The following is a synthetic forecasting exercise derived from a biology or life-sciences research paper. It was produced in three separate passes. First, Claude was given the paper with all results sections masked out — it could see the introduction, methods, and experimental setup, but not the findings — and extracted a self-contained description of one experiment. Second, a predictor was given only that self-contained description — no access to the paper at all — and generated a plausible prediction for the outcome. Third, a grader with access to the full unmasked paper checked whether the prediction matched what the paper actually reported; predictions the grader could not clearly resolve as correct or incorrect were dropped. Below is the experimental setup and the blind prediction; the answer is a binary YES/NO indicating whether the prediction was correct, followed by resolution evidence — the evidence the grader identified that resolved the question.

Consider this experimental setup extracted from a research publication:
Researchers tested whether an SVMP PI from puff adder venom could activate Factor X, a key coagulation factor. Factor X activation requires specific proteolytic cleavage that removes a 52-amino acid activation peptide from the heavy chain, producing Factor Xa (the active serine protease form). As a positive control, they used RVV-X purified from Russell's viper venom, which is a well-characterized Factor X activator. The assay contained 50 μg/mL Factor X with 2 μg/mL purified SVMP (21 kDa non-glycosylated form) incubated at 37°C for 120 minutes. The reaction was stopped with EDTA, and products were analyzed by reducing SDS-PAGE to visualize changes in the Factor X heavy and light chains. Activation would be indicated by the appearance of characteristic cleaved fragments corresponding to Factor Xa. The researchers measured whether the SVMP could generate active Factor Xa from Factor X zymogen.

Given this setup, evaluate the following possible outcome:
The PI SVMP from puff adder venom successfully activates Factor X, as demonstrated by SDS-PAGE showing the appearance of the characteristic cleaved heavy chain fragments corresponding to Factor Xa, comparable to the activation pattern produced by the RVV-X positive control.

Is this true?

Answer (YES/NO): NO